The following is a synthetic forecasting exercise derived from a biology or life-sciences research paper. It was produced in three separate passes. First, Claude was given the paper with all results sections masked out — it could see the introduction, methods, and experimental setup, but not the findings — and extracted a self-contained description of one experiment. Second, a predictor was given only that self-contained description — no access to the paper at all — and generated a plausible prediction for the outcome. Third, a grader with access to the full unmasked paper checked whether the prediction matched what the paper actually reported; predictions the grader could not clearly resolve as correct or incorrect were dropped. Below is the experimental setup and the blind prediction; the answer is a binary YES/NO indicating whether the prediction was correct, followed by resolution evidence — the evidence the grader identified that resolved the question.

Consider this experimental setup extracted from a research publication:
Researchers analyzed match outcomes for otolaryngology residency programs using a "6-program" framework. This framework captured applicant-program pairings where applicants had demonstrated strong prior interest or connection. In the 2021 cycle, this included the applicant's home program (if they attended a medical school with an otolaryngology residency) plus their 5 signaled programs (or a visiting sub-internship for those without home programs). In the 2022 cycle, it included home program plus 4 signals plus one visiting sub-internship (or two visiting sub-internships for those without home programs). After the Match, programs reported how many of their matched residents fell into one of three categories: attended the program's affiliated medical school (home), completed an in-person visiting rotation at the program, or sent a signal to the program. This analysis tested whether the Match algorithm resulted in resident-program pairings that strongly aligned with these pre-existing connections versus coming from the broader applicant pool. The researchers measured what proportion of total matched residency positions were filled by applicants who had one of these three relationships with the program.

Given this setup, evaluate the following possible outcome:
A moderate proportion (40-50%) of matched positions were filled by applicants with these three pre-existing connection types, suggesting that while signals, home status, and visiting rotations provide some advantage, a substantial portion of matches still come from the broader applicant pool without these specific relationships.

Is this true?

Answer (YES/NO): NO